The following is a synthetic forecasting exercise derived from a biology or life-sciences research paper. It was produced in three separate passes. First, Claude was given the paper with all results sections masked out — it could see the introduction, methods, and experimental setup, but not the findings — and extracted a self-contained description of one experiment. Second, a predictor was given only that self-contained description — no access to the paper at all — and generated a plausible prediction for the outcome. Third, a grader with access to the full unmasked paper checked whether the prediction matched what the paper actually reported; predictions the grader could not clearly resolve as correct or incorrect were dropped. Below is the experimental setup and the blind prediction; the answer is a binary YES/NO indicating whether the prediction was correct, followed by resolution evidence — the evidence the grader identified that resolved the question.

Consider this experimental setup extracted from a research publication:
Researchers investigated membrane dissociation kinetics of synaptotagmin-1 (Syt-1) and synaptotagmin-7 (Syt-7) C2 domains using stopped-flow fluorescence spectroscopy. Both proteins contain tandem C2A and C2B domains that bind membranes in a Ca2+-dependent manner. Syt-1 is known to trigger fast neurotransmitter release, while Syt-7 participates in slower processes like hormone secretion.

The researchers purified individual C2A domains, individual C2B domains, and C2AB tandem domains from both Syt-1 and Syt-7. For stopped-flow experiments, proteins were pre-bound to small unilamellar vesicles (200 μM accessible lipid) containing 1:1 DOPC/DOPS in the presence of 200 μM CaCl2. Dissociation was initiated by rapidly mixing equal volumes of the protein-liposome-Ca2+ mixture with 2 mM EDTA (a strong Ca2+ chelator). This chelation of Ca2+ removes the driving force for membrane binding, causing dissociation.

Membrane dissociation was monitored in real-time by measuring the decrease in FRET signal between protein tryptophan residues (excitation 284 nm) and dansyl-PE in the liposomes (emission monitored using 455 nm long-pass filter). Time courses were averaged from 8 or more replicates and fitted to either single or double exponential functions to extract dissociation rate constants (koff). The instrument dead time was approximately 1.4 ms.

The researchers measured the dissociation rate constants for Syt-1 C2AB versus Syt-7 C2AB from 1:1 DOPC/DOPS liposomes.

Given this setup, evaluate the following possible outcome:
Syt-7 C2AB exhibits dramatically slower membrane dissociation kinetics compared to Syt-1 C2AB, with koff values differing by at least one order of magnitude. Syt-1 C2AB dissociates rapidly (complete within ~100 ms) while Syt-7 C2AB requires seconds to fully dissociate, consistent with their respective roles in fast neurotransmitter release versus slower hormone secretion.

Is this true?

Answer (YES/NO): NO